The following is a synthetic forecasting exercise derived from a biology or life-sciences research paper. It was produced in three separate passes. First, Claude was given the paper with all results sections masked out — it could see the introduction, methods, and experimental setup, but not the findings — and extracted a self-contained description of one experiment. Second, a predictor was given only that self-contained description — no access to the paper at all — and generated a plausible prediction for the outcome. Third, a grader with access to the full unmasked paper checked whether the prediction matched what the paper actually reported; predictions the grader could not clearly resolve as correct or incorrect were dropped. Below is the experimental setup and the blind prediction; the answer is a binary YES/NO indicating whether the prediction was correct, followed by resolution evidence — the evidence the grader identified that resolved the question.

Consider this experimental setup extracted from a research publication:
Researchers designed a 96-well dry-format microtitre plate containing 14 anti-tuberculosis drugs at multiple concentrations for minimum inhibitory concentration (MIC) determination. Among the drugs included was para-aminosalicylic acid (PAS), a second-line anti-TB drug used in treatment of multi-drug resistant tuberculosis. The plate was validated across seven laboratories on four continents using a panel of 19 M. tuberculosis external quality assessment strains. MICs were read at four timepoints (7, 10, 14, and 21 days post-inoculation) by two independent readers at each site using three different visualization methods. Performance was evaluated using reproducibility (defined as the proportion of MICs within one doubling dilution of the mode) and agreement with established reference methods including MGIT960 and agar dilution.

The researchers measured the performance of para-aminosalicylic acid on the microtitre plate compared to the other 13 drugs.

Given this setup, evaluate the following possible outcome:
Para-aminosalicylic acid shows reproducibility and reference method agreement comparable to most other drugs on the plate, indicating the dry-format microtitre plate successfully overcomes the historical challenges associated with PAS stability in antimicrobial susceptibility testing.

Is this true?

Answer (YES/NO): NO